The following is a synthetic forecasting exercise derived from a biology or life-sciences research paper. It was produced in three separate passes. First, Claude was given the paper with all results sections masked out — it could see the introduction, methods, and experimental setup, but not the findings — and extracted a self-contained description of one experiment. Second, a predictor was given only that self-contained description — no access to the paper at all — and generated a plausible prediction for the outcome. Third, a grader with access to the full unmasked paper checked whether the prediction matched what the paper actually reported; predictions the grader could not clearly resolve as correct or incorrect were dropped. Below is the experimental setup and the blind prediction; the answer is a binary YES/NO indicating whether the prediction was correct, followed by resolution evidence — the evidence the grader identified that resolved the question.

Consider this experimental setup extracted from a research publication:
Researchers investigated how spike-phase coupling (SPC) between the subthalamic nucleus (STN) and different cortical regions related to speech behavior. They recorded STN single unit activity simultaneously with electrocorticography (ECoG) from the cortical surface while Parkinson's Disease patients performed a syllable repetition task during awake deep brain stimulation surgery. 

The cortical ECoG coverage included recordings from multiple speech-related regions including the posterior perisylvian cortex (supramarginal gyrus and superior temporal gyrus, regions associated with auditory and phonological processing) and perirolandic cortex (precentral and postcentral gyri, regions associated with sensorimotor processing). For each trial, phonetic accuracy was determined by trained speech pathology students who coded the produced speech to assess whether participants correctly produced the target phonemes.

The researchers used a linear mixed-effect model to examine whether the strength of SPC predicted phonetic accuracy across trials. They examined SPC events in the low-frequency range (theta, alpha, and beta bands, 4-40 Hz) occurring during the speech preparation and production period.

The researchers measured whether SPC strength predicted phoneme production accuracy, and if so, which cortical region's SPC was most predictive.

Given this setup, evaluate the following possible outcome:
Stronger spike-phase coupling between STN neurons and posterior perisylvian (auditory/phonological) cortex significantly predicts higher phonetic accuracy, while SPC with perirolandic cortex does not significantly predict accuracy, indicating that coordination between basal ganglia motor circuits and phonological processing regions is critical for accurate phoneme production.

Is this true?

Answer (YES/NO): YES